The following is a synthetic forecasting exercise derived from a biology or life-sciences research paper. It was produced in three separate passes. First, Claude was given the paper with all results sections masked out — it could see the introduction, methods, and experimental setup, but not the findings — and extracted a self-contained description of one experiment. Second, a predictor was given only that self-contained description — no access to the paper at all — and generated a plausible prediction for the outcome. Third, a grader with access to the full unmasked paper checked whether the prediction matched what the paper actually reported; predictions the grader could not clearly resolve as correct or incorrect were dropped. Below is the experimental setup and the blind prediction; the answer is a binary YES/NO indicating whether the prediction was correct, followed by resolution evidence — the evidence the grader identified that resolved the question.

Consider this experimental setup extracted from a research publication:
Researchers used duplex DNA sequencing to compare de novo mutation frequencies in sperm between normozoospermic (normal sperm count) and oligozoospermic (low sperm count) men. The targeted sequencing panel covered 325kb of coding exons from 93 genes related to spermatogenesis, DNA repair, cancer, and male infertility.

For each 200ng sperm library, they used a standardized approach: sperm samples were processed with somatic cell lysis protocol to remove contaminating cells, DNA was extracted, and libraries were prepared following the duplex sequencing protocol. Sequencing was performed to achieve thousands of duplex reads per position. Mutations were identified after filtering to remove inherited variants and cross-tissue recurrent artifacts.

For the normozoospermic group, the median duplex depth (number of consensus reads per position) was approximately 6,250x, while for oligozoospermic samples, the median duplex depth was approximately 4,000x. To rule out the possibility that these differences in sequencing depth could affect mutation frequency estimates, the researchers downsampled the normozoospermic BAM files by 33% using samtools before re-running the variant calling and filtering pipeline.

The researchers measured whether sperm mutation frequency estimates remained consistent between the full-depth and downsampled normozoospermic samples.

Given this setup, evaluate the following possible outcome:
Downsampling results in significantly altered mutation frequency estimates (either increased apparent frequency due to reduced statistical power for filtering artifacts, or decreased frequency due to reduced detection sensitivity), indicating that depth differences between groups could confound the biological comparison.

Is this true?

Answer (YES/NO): NO